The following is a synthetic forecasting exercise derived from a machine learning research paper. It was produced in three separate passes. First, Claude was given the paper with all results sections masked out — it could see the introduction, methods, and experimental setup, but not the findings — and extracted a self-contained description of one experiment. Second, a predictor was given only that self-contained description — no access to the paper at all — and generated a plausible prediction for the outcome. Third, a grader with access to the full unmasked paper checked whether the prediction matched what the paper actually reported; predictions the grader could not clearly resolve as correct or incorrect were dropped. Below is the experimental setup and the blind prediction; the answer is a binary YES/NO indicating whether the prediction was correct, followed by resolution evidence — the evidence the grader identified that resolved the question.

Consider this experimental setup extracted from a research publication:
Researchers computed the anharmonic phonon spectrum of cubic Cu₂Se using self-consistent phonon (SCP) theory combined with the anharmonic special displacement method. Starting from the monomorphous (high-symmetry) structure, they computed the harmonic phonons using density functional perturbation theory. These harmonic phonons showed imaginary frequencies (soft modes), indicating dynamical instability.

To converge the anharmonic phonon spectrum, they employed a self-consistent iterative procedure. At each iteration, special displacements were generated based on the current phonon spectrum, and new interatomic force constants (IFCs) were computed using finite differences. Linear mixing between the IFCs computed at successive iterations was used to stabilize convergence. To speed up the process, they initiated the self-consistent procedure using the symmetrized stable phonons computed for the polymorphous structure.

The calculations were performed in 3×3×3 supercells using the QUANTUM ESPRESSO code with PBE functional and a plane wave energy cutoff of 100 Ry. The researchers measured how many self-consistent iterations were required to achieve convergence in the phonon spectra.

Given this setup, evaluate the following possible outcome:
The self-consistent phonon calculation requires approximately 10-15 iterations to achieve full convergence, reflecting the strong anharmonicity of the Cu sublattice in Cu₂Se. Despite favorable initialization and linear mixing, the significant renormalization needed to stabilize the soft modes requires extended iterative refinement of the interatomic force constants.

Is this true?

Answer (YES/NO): NO